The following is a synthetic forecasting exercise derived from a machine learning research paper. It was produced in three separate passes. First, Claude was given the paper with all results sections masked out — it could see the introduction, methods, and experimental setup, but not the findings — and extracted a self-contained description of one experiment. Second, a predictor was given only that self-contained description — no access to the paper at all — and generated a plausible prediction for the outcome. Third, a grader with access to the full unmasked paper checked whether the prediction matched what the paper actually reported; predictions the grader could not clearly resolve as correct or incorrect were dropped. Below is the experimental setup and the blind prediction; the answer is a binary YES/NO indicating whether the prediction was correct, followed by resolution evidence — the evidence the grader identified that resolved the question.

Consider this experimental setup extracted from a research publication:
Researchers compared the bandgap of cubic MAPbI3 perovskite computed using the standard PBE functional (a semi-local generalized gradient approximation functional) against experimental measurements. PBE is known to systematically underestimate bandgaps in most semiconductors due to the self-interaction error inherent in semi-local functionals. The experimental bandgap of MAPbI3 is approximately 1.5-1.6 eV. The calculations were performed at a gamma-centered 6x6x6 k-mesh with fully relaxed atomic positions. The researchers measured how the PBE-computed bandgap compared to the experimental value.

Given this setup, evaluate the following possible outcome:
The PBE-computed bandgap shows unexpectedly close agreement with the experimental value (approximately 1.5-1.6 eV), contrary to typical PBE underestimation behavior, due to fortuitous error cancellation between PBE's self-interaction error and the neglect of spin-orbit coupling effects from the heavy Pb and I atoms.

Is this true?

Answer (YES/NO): YES